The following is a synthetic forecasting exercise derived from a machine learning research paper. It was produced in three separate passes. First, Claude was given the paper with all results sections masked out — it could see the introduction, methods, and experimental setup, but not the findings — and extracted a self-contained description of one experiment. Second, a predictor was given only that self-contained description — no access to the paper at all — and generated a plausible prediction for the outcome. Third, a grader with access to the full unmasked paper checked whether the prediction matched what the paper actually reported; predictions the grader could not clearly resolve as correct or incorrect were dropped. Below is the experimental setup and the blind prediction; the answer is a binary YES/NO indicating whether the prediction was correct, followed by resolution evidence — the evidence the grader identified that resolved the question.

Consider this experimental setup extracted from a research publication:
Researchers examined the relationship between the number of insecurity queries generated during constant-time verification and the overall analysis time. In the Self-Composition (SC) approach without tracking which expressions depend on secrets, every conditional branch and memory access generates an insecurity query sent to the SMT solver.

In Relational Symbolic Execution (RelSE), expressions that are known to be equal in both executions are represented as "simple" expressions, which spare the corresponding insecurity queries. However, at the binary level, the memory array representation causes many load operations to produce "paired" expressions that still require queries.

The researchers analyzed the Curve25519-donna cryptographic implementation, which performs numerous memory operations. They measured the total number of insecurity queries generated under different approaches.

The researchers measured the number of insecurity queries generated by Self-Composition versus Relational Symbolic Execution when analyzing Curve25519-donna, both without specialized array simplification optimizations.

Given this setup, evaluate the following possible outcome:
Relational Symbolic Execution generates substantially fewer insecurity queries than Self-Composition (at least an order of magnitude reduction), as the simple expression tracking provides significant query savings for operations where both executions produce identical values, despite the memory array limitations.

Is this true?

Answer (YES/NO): NO